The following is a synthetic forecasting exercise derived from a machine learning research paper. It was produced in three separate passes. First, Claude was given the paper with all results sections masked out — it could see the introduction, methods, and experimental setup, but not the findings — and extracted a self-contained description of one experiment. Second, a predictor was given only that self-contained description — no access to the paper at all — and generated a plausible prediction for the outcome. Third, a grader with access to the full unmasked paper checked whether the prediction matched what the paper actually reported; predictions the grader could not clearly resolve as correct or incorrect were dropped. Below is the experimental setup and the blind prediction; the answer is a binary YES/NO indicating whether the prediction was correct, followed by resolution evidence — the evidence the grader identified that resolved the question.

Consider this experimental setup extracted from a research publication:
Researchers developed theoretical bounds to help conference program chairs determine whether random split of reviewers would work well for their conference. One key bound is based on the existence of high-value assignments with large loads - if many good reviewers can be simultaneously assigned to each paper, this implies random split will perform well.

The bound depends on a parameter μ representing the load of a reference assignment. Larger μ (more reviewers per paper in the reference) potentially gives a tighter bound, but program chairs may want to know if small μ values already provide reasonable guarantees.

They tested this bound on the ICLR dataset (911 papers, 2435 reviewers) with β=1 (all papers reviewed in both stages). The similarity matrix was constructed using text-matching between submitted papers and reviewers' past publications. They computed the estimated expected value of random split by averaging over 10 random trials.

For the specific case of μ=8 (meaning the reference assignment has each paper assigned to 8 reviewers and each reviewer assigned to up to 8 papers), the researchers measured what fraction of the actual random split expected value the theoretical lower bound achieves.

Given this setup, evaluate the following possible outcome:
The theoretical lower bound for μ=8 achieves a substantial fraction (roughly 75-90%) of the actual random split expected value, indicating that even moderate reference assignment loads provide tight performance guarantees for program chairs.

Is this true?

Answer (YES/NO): YES